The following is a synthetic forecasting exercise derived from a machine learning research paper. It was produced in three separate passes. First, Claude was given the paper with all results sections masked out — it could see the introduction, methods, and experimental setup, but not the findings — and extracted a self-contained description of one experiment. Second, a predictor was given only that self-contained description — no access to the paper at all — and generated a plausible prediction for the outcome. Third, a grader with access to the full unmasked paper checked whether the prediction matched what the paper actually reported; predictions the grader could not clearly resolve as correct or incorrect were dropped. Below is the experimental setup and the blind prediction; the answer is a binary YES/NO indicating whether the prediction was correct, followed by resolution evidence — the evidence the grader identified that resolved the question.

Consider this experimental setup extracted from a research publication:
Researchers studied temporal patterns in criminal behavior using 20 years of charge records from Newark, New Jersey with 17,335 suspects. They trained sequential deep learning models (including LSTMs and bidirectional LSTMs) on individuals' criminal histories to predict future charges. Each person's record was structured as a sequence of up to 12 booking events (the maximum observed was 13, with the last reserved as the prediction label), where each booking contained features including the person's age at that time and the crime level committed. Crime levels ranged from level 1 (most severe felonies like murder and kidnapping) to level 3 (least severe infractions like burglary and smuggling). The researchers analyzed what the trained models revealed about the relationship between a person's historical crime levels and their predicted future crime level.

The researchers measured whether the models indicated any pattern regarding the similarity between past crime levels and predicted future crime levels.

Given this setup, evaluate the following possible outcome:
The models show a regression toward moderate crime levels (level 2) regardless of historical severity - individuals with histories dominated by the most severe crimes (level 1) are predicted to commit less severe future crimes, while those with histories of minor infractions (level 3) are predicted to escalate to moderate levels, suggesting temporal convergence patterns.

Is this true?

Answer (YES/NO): NO